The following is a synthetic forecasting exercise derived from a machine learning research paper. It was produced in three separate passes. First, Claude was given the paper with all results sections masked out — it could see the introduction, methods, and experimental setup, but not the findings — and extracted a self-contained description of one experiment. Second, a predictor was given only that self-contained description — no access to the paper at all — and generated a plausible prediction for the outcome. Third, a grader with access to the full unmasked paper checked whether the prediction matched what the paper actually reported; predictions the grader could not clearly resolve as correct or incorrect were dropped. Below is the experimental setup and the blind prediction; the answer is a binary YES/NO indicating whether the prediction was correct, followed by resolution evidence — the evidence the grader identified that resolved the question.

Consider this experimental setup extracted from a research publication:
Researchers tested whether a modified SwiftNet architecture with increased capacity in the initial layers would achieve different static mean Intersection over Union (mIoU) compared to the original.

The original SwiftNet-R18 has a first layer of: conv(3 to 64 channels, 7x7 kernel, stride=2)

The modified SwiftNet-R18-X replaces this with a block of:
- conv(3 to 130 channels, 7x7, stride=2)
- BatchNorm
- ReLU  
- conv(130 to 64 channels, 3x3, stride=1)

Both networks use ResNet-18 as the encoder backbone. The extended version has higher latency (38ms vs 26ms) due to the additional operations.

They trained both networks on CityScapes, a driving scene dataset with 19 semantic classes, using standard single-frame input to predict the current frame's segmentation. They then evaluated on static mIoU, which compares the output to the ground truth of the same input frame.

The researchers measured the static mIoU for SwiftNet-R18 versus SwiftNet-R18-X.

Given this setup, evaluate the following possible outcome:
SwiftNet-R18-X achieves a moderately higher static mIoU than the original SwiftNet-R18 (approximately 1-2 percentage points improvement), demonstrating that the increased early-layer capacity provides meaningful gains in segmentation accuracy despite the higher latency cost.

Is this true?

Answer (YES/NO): NO